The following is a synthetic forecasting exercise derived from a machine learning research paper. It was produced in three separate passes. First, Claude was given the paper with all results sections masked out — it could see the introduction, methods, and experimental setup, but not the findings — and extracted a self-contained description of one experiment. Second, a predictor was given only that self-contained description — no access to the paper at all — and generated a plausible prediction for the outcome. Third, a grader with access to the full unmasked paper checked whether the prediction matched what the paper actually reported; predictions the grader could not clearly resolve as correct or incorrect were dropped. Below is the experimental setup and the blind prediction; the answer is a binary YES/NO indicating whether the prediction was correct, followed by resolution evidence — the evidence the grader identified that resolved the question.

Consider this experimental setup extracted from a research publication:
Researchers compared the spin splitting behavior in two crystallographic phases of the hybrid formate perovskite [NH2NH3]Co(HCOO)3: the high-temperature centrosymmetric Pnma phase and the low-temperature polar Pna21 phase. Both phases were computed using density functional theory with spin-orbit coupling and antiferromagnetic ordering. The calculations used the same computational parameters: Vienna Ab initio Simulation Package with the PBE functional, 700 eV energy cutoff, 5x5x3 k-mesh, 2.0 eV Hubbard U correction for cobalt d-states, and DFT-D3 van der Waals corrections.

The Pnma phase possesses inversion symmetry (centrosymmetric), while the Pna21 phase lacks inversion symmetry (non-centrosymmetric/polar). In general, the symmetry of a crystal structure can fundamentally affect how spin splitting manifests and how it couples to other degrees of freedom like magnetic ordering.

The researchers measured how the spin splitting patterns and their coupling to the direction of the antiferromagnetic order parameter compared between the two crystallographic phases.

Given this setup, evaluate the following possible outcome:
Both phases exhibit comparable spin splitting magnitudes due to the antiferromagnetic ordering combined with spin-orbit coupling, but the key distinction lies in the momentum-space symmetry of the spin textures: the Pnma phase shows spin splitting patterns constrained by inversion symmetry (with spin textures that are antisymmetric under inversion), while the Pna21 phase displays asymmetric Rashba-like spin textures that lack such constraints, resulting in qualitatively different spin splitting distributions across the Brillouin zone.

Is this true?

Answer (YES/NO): NO